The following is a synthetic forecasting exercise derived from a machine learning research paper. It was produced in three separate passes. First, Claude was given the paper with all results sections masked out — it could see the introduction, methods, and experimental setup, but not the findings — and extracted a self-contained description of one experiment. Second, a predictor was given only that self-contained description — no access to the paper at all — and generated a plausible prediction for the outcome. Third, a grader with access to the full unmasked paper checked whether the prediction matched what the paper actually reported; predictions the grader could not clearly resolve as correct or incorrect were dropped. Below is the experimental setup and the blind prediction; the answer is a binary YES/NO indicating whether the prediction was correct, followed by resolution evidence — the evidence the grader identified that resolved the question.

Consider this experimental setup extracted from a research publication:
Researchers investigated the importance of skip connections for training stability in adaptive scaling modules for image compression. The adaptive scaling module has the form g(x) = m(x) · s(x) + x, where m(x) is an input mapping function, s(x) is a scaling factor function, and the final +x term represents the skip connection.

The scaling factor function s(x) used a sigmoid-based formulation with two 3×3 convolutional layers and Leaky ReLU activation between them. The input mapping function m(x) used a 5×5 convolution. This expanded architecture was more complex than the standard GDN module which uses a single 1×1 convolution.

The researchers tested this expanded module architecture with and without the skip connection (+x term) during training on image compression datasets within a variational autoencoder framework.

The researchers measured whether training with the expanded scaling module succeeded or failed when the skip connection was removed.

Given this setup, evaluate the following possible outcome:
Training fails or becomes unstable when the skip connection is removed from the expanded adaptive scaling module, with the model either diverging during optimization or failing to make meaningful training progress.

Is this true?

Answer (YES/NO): YES